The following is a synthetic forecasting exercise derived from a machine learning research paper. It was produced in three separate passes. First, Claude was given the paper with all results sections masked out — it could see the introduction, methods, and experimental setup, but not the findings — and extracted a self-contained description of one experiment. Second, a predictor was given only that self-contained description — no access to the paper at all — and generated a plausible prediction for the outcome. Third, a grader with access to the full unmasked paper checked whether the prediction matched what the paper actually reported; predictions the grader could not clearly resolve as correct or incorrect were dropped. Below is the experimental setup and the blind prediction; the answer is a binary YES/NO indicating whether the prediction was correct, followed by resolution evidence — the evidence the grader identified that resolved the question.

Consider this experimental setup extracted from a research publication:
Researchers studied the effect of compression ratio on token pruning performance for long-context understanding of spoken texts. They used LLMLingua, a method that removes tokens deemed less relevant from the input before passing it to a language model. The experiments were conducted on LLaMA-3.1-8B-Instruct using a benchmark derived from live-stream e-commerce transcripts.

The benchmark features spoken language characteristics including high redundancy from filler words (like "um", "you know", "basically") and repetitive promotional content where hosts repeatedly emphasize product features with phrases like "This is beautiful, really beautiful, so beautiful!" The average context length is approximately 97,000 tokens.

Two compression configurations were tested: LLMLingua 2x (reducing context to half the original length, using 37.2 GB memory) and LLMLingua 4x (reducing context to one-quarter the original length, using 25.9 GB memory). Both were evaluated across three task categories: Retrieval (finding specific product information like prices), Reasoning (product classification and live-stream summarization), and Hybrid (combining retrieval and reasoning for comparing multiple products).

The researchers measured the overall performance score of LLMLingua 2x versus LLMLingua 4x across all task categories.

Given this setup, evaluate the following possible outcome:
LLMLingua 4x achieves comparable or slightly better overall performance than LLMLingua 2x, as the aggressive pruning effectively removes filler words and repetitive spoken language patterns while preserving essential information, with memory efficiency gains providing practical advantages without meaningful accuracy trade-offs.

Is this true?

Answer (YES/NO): YES